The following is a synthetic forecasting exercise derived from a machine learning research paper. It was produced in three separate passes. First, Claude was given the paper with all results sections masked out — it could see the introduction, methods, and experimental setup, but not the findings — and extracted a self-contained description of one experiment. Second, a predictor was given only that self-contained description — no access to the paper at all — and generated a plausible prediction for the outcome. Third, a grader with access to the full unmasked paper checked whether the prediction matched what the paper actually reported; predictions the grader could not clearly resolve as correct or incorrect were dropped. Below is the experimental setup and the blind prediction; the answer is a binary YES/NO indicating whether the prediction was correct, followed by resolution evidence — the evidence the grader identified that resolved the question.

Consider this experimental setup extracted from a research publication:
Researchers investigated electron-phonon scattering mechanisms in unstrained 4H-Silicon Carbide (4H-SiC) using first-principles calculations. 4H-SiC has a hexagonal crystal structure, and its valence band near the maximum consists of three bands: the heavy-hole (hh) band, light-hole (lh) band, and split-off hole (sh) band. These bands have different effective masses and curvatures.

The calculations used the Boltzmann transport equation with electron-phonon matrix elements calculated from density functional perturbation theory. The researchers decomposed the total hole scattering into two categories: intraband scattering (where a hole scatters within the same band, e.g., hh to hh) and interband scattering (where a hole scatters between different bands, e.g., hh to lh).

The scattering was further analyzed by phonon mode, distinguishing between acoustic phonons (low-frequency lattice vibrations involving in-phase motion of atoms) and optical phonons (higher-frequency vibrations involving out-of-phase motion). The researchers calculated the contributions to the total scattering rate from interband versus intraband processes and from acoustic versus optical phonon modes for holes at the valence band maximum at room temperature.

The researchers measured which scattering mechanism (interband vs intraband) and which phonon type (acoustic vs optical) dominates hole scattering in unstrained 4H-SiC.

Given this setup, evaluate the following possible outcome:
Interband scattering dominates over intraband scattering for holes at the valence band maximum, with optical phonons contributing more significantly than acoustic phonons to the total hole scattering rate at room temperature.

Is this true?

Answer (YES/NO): NO